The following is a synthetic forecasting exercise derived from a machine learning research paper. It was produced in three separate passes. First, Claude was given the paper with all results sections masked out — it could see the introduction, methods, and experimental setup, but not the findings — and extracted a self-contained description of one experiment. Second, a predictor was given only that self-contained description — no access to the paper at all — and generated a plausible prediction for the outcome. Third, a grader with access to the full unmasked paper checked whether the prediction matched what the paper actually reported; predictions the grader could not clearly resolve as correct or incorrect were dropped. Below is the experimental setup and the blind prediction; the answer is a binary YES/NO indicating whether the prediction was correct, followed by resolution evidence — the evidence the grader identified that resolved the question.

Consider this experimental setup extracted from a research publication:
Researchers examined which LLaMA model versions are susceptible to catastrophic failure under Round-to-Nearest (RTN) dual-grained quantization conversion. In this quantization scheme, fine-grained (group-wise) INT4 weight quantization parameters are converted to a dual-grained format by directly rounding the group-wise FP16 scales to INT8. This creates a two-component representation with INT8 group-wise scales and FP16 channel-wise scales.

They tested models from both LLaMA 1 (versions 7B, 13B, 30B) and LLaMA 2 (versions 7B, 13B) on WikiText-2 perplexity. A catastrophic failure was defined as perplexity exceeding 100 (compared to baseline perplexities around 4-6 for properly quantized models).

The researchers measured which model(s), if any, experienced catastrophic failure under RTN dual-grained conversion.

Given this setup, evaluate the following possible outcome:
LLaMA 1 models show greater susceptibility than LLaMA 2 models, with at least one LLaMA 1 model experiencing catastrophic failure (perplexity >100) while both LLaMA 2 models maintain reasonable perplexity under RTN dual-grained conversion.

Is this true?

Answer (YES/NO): NO